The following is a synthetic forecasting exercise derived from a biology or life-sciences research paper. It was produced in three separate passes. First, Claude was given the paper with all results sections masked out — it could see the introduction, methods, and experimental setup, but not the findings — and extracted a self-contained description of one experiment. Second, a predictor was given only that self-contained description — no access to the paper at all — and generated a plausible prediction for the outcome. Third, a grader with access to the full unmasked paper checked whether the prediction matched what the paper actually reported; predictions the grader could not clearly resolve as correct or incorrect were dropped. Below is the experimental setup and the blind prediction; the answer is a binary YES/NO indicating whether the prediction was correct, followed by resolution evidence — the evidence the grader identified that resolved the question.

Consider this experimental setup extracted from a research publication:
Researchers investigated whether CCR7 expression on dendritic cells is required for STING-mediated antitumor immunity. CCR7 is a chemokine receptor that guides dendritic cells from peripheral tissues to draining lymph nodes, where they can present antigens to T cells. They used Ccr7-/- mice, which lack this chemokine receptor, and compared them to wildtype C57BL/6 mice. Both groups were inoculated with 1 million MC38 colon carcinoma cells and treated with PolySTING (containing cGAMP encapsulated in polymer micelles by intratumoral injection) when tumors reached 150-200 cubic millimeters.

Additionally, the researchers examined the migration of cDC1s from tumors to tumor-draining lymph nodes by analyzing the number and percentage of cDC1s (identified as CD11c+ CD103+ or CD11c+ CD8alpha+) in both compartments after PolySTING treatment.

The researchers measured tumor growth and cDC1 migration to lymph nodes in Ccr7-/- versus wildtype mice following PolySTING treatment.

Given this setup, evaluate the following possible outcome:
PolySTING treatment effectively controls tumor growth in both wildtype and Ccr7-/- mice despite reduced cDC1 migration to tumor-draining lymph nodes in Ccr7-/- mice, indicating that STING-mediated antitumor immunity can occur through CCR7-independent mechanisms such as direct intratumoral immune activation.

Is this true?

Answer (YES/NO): NO